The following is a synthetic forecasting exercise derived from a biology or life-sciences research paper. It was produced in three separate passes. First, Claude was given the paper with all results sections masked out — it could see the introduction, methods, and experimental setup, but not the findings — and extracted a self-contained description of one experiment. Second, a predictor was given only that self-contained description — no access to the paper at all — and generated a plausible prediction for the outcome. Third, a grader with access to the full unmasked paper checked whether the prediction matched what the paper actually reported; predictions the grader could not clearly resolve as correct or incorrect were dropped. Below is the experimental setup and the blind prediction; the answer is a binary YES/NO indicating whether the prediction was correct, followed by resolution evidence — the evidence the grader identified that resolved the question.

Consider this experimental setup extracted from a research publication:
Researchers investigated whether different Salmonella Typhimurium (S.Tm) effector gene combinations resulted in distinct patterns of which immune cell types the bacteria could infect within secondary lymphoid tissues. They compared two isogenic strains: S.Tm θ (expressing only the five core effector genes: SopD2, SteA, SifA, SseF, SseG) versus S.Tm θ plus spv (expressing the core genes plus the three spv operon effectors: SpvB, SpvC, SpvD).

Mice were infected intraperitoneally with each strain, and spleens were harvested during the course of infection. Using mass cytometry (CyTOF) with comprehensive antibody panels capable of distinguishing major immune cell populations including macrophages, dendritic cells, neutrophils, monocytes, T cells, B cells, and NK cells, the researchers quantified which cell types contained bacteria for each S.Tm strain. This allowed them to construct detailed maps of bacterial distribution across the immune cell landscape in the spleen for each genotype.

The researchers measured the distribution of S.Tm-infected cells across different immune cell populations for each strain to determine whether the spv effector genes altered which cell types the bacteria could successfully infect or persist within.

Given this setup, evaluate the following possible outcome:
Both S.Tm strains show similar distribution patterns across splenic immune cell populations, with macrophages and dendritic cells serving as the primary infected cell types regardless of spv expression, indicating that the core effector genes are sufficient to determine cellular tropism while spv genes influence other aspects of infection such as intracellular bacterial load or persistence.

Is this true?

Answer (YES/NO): NO